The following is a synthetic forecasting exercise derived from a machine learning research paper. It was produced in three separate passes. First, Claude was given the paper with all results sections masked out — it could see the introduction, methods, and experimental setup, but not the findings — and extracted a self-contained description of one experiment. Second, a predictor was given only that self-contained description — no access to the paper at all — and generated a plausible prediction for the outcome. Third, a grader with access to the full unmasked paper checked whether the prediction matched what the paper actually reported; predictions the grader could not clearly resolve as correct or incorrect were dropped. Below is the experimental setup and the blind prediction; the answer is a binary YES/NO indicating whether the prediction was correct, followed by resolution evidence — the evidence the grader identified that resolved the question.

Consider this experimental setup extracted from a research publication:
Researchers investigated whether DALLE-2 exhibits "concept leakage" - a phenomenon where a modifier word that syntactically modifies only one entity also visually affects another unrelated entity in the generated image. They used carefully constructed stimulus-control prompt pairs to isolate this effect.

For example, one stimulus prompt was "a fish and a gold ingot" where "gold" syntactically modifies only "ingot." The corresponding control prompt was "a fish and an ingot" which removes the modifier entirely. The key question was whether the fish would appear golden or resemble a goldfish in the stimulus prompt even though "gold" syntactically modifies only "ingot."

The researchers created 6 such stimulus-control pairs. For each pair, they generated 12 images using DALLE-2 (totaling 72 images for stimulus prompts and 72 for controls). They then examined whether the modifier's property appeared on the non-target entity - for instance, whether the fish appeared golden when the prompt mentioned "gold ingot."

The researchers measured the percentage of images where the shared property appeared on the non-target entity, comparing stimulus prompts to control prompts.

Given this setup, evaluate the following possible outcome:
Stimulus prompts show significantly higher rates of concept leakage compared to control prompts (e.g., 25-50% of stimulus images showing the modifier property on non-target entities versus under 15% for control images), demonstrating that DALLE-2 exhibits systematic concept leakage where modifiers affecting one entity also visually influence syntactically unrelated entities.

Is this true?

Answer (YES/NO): YES